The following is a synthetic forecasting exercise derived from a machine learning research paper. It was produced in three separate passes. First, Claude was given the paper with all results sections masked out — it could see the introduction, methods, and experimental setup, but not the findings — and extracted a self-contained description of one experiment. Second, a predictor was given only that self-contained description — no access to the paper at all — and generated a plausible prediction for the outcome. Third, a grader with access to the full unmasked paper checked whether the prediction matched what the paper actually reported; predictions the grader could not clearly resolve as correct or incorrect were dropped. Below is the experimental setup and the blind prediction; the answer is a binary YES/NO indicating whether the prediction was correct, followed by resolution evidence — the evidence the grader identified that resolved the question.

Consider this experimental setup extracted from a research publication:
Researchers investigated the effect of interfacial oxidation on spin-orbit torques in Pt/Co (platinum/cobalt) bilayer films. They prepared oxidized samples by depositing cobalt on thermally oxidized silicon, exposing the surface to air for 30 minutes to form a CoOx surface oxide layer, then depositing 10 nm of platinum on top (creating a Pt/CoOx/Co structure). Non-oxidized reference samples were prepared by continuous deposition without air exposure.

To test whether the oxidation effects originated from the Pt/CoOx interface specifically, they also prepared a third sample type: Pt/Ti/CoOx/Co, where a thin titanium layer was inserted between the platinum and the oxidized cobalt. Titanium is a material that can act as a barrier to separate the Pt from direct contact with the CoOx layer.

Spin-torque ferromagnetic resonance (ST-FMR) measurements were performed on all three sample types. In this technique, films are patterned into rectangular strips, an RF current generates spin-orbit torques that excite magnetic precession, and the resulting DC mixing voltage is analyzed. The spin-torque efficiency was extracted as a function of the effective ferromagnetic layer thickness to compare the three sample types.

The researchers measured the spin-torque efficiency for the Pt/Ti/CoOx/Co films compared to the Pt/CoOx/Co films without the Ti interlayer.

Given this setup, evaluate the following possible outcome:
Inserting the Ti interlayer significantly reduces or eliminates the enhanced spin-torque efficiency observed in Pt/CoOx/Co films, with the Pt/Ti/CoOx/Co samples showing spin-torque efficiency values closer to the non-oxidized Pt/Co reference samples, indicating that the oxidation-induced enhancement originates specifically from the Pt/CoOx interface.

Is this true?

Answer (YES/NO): YES